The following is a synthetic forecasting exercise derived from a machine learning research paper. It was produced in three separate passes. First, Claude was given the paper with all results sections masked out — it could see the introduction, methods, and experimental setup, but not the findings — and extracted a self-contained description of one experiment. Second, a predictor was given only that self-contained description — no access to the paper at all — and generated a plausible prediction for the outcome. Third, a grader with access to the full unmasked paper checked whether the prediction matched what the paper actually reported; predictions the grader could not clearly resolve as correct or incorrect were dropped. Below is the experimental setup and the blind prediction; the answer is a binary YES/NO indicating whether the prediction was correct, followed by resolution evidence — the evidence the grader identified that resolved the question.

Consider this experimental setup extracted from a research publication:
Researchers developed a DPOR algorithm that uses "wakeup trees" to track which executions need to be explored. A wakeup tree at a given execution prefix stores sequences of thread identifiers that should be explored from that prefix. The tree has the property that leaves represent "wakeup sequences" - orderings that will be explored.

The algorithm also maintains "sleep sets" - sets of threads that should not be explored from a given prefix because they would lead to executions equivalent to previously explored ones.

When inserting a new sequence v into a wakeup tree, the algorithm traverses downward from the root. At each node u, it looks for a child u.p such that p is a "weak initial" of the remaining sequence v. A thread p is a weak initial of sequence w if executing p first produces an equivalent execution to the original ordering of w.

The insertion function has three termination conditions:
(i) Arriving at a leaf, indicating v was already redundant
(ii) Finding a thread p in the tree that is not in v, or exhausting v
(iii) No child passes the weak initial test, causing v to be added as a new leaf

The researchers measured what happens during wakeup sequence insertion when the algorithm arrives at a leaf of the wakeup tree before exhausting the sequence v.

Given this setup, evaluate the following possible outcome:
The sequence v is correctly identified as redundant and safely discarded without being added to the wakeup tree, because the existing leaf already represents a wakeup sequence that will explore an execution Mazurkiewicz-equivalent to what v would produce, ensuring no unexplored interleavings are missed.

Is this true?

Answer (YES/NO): YES